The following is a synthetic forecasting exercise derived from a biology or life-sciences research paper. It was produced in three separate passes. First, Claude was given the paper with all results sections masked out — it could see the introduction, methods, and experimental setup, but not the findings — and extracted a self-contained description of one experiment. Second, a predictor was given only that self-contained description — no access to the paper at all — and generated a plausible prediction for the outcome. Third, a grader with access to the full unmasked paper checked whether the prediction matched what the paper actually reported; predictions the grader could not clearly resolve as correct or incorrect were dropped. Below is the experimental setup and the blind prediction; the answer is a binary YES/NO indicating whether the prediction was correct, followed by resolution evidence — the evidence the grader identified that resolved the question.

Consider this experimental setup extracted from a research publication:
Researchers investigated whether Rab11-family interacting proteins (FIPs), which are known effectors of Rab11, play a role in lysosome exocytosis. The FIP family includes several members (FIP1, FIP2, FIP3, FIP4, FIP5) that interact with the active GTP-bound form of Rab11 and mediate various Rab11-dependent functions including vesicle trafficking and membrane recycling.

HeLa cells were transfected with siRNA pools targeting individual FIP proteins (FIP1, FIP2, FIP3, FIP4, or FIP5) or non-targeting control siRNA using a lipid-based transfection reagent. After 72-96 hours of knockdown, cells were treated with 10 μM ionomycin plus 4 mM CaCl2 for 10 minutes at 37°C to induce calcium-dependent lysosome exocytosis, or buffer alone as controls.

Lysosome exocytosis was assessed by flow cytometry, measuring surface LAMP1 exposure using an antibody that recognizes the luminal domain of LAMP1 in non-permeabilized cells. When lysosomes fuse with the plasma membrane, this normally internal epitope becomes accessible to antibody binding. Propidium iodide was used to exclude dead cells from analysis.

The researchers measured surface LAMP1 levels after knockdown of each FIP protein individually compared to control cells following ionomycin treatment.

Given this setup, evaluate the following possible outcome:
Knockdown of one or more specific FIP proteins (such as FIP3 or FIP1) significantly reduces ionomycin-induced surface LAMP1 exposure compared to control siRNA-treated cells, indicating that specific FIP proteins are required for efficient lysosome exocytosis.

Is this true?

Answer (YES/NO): NO